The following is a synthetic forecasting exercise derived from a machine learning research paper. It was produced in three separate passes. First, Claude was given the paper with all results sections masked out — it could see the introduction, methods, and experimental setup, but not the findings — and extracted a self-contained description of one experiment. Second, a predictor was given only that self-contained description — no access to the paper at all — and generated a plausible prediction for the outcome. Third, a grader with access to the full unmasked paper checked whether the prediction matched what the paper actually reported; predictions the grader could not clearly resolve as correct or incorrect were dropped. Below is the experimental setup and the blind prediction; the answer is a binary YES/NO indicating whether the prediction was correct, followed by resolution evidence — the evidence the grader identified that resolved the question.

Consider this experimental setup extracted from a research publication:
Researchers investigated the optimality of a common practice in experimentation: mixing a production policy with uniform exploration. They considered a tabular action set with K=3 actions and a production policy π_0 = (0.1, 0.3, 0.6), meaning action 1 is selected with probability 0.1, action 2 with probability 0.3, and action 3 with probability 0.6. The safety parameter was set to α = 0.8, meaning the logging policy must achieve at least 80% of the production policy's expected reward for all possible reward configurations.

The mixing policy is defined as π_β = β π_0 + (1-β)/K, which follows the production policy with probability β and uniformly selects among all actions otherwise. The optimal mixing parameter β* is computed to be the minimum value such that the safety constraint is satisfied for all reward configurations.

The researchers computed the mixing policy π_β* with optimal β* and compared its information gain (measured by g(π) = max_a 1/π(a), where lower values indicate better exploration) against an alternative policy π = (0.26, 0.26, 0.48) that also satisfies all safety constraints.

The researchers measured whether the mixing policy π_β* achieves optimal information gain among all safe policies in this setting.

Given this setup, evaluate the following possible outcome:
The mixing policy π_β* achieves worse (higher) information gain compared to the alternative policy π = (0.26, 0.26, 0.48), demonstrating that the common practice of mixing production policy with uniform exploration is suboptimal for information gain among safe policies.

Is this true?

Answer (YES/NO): YES